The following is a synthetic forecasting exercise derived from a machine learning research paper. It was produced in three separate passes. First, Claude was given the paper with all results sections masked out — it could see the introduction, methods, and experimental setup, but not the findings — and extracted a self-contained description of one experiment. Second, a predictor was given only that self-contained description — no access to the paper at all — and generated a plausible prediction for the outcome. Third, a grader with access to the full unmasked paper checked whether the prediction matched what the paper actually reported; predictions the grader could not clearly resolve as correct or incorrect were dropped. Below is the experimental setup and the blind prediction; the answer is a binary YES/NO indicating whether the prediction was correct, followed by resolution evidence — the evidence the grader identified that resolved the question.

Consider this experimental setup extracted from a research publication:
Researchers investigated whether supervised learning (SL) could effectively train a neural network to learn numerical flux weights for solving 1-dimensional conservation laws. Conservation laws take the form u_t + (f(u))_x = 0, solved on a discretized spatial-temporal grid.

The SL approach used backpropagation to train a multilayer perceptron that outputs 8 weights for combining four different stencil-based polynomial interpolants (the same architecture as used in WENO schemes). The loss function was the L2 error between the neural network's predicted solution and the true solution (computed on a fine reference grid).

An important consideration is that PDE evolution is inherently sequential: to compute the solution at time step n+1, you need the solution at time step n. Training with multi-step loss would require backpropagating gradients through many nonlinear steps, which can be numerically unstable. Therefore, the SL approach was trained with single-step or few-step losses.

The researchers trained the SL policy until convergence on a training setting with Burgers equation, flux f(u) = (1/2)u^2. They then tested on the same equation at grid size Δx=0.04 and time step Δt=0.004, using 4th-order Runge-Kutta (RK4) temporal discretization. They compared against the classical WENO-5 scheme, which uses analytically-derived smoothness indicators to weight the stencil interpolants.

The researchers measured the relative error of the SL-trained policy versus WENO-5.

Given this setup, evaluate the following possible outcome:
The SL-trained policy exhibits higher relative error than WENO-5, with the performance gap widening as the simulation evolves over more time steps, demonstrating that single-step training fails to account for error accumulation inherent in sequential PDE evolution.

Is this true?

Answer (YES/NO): NO